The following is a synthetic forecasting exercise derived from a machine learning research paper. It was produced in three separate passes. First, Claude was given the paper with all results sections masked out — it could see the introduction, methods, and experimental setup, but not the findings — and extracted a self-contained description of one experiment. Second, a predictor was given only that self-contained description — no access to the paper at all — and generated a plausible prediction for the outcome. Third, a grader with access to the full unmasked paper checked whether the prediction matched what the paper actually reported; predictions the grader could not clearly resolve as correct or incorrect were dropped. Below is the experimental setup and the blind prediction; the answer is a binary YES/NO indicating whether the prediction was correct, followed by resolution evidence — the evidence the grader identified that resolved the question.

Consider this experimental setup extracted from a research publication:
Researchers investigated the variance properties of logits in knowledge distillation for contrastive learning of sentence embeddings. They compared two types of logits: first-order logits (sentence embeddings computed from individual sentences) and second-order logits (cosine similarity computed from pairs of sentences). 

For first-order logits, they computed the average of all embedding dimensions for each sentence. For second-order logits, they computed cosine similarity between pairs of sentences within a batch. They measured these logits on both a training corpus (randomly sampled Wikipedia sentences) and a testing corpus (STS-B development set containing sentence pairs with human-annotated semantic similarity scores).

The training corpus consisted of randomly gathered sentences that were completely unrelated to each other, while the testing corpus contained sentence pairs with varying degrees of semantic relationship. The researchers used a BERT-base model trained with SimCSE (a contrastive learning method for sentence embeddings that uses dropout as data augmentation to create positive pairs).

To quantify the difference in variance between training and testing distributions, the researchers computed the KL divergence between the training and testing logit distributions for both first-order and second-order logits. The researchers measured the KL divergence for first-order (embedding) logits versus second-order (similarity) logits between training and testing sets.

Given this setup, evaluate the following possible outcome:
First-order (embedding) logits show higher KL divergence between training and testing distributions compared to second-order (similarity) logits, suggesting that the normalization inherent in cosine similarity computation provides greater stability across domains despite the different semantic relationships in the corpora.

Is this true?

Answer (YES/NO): NO